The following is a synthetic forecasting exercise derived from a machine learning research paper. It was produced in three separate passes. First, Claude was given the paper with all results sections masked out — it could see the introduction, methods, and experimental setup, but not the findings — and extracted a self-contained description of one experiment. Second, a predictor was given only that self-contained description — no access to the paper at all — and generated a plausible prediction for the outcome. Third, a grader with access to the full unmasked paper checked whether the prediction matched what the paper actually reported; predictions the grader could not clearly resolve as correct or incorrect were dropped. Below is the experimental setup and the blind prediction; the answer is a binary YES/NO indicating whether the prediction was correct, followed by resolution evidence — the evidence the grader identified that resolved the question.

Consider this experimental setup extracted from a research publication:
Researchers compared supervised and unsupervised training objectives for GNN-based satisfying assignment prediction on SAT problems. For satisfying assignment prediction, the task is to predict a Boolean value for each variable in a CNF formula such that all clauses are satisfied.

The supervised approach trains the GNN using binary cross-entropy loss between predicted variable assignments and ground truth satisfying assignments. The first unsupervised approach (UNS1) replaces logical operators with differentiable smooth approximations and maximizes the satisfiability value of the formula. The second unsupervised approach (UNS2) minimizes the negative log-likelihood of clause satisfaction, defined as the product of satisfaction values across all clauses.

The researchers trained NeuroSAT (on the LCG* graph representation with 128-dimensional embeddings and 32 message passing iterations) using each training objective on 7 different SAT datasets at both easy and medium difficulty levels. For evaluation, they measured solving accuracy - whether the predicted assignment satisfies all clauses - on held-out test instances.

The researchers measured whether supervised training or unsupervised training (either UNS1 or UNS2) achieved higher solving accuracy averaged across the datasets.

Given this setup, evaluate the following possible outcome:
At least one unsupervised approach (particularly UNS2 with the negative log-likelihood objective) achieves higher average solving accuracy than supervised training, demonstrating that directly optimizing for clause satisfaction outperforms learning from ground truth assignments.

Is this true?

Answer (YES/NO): YES